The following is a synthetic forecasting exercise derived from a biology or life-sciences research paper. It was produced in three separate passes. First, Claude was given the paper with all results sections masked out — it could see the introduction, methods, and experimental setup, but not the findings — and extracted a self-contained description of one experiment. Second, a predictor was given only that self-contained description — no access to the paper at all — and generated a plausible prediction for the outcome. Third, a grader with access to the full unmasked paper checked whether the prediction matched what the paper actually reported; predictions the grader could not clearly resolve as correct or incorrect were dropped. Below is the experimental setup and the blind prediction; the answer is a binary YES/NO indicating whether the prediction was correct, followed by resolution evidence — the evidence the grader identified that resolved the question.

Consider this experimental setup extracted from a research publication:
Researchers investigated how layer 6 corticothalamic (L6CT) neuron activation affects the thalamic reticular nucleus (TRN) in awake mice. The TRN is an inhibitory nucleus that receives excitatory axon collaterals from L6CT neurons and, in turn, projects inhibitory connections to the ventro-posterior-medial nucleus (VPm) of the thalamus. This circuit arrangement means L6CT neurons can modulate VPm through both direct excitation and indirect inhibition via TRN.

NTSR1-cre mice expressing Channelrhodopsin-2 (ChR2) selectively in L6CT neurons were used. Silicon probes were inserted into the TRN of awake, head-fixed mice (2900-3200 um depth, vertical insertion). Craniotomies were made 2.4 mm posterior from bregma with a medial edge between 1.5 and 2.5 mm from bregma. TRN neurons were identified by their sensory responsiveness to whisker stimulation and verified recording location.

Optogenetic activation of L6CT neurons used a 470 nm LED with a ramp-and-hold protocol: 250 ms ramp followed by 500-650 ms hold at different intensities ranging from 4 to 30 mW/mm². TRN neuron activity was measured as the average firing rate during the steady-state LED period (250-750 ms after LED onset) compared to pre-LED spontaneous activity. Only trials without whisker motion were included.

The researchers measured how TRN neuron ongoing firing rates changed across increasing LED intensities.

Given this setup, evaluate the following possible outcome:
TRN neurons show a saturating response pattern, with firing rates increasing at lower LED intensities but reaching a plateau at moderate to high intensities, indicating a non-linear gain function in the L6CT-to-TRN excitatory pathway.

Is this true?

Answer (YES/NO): YES